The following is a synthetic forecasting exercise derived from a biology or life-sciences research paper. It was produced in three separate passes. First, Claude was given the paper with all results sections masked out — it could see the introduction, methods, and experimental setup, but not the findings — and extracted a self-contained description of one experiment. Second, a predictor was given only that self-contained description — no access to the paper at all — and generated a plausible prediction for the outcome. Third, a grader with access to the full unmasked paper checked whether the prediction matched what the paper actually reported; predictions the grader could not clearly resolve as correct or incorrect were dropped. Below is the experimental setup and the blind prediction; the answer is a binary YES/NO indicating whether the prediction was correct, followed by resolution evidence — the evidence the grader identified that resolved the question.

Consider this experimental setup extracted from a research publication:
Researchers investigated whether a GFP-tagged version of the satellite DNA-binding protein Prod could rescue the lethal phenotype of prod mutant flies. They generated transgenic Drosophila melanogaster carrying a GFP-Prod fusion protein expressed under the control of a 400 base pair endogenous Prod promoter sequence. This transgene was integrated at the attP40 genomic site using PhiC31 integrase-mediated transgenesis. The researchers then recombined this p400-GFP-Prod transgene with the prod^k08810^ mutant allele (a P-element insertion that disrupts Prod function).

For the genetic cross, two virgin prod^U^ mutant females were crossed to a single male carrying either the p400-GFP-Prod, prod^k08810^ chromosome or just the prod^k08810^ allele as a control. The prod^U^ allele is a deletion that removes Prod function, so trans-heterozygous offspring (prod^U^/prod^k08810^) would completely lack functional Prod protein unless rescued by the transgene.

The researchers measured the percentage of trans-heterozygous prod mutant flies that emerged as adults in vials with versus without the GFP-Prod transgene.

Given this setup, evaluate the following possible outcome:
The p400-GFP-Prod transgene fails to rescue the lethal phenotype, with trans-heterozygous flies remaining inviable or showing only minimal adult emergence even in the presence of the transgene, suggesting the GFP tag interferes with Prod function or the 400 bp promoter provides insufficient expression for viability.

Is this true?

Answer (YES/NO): NO